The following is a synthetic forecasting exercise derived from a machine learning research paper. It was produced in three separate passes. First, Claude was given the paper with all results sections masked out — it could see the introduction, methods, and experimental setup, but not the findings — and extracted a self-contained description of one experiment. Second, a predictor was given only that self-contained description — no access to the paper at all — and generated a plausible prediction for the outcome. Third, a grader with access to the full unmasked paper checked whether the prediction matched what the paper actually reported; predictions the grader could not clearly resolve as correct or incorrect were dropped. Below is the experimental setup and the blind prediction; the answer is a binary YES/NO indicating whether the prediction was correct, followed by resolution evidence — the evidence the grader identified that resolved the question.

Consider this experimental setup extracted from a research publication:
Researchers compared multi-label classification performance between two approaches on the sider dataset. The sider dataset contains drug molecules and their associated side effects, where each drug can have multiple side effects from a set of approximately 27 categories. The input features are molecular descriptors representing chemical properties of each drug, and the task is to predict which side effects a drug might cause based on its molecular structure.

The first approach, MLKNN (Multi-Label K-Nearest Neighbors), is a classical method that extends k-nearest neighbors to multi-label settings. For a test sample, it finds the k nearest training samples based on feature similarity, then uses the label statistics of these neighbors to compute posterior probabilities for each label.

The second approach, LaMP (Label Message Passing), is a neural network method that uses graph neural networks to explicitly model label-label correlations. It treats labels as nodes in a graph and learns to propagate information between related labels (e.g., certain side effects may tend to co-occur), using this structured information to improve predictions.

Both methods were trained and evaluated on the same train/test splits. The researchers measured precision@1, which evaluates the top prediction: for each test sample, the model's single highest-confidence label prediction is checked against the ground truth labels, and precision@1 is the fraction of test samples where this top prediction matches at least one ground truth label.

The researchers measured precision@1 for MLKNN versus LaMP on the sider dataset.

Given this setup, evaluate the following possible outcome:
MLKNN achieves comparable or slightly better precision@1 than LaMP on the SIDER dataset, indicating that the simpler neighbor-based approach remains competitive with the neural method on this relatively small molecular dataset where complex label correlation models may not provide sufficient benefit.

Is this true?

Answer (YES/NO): NO